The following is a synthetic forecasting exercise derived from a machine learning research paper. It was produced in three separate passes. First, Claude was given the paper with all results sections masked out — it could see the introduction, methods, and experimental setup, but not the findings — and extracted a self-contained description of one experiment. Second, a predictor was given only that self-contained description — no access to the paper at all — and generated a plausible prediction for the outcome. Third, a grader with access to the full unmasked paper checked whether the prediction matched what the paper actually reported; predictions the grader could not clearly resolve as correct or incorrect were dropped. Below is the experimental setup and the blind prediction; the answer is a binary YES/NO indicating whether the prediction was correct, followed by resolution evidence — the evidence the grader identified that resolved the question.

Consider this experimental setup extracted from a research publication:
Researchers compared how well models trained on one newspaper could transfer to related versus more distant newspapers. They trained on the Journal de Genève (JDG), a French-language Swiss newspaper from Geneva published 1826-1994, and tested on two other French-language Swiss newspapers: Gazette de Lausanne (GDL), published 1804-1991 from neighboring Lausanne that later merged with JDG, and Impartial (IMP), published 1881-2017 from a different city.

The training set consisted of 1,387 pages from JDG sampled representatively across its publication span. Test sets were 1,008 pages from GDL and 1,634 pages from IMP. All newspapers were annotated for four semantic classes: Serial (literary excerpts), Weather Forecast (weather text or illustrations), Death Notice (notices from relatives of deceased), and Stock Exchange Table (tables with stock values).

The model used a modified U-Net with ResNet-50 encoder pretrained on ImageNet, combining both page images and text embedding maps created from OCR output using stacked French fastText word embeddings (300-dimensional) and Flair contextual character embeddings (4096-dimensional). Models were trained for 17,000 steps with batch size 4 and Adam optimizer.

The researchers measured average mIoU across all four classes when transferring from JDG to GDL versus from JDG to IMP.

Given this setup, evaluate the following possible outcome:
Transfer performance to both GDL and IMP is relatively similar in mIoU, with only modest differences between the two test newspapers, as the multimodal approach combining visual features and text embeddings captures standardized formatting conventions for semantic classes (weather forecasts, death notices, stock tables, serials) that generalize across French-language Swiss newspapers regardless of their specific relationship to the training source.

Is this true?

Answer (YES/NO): NO